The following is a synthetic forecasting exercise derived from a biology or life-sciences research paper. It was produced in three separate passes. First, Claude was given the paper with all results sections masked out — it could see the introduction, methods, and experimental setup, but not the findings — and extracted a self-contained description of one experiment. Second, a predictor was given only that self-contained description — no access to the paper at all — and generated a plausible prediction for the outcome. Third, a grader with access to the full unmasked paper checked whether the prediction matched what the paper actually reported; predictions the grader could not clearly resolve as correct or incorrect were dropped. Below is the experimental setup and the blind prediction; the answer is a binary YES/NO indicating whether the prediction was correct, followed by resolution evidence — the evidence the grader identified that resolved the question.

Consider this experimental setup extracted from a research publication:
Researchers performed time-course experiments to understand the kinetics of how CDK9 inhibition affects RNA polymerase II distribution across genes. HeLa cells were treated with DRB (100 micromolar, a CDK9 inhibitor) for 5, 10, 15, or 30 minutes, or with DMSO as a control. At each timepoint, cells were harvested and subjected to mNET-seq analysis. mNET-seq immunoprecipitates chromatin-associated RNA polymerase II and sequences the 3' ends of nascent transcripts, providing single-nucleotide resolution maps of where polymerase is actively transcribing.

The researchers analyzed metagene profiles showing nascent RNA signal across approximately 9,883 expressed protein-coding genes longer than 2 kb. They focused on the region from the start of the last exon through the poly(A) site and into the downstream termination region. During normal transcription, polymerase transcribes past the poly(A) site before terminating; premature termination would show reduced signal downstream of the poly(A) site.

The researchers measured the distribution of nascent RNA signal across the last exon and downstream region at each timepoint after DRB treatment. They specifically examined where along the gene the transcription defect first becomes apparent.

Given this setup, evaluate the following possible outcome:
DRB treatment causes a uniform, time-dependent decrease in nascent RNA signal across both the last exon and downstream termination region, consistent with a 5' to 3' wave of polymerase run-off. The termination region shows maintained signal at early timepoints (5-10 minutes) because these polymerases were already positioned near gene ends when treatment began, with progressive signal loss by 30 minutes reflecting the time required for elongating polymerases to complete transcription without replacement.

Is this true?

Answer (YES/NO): NO